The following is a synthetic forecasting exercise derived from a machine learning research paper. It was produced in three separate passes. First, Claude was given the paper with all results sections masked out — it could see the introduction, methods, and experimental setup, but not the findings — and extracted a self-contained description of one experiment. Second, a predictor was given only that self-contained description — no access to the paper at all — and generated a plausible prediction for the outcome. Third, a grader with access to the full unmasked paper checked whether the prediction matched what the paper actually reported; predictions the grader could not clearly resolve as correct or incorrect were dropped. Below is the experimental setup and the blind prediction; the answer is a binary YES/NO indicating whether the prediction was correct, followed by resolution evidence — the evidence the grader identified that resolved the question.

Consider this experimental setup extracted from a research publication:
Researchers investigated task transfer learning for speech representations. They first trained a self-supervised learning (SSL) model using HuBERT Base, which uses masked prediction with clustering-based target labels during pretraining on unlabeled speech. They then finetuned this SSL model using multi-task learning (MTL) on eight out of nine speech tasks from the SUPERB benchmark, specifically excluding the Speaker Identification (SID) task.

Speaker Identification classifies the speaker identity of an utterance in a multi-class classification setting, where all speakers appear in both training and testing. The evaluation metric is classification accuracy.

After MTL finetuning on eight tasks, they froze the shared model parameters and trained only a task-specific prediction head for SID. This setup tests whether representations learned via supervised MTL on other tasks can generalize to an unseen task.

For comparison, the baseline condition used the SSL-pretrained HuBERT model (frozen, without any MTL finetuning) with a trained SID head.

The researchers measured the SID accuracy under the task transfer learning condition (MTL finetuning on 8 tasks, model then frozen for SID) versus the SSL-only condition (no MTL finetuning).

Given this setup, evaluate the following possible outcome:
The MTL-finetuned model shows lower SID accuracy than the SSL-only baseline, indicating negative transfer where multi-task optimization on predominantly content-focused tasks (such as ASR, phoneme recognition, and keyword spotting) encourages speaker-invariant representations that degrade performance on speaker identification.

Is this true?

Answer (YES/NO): YES